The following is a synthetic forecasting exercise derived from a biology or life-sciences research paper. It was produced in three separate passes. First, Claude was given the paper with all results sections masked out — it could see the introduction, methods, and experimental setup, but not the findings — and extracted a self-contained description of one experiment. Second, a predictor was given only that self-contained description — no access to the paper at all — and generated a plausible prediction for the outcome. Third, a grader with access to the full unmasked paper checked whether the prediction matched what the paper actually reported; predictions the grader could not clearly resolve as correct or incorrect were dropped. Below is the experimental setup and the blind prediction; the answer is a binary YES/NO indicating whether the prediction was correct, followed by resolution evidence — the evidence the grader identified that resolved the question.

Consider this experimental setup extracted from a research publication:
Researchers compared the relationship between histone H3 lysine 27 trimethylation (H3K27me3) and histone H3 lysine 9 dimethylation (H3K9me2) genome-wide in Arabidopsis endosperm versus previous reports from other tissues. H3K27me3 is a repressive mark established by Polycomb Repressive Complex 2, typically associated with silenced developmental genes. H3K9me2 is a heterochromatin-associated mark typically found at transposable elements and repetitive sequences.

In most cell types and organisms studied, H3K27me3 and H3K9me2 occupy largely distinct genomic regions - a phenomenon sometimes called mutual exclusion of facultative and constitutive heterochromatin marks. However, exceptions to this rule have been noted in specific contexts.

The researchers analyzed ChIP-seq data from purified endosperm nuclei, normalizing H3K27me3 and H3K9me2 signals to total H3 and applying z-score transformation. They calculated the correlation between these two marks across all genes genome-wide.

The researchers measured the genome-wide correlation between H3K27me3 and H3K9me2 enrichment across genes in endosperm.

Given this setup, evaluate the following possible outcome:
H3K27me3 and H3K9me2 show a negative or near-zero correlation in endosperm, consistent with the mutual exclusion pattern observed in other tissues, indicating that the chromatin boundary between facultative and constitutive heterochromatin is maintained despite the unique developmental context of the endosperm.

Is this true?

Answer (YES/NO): NO